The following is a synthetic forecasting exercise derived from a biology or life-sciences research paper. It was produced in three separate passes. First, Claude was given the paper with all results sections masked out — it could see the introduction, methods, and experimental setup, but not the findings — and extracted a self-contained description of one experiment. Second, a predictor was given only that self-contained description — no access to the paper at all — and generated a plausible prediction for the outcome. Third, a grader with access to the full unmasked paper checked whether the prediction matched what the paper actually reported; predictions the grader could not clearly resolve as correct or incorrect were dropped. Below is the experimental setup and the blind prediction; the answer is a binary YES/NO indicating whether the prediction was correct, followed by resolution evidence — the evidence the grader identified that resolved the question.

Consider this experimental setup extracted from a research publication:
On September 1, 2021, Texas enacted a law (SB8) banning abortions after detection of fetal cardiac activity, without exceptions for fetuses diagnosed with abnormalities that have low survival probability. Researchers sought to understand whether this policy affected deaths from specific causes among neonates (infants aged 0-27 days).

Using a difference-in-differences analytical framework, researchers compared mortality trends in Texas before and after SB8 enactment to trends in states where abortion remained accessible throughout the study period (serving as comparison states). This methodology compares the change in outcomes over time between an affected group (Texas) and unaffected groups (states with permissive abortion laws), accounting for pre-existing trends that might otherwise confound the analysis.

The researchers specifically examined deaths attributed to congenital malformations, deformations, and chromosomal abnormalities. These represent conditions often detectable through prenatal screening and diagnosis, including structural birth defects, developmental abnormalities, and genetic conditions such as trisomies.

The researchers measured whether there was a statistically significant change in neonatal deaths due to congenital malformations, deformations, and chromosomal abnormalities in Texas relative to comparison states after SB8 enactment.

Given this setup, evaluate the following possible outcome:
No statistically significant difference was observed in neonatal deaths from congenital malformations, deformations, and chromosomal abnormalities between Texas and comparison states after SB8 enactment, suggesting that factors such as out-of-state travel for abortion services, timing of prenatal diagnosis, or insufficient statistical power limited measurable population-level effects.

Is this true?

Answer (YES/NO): NO